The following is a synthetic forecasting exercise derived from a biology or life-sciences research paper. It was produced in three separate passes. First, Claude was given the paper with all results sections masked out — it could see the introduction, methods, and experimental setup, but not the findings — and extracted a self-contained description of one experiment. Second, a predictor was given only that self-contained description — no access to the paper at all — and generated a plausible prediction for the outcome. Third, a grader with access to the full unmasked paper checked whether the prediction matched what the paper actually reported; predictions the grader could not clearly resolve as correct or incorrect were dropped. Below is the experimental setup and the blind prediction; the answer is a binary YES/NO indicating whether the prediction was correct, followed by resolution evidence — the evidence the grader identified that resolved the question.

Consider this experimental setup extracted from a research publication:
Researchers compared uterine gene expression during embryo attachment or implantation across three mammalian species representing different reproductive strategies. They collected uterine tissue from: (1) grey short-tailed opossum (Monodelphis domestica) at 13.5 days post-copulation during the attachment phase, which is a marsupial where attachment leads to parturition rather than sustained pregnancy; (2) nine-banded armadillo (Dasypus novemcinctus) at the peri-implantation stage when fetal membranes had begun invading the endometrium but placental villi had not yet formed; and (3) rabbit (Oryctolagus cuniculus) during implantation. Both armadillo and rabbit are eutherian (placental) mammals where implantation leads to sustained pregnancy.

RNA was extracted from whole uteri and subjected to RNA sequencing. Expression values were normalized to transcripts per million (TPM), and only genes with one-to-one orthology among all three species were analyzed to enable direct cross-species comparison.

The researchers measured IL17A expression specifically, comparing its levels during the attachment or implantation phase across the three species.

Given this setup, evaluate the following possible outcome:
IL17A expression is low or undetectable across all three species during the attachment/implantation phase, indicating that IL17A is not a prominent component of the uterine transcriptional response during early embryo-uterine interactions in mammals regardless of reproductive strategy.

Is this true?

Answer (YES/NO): NO